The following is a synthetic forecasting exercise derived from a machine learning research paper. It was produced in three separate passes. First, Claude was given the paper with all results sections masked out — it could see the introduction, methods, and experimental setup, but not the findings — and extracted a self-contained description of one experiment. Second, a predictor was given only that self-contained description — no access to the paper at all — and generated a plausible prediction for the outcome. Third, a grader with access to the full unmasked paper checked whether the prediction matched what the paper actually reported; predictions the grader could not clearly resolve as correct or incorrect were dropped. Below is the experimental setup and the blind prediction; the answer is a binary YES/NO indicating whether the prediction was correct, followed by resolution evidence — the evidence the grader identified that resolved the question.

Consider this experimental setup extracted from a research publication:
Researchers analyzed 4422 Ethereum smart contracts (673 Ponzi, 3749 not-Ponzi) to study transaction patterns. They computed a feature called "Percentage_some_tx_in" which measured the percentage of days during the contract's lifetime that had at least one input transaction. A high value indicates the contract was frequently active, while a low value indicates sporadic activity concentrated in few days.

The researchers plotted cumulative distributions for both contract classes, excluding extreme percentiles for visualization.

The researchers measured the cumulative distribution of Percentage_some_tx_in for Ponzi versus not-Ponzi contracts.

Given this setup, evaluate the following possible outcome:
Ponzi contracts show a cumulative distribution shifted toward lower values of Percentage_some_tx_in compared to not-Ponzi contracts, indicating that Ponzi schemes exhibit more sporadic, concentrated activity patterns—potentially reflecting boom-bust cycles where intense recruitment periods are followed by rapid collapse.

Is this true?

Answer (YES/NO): NO